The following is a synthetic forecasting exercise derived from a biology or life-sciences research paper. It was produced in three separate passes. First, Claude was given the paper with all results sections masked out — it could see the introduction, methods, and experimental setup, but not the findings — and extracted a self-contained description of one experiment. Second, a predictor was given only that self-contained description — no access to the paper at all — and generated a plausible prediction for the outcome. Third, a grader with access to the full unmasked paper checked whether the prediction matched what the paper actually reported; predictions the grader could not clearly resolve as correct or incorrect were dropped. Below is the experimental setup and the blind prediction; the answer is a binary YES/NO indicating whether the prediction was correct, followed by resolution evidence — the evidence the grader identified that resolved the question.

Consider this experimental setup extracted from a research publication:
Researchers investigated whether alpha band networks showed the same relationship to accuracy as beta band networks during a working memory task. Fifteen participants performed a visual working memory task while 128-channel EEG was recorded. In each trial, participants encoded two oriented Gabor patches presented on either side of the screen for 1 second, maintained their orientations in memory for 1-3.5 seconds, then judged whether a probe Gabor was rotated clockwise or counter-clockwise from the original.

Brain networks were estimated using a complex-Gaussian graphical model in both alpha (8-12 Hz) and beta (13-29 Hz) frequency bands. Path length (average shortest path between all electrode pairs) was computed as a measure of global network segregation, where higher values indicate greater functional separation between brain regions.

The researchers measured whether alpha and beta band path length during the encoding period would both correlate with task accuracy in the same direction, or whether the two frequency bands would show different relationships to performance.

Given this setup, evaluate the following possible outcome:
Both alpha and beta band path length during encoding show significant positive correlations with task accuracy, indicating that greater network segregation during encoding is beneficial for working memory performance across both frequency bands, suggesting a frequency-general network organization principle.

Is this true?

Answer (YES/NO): NO